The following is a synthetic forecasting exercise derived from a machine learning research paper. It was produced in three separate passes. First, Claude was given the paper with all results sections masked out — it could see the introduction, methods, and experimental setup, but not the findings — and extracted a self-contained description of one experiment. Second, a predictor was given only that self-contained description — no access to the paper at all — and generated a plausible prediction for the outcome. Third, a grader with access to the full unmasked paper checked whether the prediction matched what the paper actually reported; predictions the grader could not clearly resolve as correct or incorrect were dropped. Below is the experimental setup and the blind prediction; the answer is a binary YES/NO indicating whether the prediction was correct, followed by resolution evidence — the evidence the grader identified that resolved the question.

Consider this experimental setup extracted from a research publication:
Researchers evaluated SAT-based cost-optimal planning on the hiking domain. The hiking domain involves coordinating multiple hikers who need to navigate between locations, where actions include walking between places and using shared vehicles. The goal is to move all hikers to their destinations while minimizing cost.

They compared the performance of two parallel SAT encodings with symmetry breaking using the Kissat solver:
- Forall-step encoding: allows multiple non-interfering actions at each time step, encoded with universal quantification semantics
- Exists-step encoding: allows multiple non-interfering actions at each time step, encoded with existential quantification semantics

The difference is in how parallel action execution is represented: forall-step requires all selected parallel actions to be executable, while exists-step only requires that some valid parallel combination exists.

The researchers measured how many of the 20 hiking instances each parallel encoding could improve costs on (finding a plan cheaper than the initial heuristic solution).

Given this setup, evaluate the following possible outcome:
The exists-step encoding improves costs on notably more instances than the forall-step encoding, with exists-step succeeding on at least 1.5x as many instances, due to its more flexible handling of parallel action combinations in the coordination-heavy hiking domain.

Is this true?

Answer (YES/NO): NO